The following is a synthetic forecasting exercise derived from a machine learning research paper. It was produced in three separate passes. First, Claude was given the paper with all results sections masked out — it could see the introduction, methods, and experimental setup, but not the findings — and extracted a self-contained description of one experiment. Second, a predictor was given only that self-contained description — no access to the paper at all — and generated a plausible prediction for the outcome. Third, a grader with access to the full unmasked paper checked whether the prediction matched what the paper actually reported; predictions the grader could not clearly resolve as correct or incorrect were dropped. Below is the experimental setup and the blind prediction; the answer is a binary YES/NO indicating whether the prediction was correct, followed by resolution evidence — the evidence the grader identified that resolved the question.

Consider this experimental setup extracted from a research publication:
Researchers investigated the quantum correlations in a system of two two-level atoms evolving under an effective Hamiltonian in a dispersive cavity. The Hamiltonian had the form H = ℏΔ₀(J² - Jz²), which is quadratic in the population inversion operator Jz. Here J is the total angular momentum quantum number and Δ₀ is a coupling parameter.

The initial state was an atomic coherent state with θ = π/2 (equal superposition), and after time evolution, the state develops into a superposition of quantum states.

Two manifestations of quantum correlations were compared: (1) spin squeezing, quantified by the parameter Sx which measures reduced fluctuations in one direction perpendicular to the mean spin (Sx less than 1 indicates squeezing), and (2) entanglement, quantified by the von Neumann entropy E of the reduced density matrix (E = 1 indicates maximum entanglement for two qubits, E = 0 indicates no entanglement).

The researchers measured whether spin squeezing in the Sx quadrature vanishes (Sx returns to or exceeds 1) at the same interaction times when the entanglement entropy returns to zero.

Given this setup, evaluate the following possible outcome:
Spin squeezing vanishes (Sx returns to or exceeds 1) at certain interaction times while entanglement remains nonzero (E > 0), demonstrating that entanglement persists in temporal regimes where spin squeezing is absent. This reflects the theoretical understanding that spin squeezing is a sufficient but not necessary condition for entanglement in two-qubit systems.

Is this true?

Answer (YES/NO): NO